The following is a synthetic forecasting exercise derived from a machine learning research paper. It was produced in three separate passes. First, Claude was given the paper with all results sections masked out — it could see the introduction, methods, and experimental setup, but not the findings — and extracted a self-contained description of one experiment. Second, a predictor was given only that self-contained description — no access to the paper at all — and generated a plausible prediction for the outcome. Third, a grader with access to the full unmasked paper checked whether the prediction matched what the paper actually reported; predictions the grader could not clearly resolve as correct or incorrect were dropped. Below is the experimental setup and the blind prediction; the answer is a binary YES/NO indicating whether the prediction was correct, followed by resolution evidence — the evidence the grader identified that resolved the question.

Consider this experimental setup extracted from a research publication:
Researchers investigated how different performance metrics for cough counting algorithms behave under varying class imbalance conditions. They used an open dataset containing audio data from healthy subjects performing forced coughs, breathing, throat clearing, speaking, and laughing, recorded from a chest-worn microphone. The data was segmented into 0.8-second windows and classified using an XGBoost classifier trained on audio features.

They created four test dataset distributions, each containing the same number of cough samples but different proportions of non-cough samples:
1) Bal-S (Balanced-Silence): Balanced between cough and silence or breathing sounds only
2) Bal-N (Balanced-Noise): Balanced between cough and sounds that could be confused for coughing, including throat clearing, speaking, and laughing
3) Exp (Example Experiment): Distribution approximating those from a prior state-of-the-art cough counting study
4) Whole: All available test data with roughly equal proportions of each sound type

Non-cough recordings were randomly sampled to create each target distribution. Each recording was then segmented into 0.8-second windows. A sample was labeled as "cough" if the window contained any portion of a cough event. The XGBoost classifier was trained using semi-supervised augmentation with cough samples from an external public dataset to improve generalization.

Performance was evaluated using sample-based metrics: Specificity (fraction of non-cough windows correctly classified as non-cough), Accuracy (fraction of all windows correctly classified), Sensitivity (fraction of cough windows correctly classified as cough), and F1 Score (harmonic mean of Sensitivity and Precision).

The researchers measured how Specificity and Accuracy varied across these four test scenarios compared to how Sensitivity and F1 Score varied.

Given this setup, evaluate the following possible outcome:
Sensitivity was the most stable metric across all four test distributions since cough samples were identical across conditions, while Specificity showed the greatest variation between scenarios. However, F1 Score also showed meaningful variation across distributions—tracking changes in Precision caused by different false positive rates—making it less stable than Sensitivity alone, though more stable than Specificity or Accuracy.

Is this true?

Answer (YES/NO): NO